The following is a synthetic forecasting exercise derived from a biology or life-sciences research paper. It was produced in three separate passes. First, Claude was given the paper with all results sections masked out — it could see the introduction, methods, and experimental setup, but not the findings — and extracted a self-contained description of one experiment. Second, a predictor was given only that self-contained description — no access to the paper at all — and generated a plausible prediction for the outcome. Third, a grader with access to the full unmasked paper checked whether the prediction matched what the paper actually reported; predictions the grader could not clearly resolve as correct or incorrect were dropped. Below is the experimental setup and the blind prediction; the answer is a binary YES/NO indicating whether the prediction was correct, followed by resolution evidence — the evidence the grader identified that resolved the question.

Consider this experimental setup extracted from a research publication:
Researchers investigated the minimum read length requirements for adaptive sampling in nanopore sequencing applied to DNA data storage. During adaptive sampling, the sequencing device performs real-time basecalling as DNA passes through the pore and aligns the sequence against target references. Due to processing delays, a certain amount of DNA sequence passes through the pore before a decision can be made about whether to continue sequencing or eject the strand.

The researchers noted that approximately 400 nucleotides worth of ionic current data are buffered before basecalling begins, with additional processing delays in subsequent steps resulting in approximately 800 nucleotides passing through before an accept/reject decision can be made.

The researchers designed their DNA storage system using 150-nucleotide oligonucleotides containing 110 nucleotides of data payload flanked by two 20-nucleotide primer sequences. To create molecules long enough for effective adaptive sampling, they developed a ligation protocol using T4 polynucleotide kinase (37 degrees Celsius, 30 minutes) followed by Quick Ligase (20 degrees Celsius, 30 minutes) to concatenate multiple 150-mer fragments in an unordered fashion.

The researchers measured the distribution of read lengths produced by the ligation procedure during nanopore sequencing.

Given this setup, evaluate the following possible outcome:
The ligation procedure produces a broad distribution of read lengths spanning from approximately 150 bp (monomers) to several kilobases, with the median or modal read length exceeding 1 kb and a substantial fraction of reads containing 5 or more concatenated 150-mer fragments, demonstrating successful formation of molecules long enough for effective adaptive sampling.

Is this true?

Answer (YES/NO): NO